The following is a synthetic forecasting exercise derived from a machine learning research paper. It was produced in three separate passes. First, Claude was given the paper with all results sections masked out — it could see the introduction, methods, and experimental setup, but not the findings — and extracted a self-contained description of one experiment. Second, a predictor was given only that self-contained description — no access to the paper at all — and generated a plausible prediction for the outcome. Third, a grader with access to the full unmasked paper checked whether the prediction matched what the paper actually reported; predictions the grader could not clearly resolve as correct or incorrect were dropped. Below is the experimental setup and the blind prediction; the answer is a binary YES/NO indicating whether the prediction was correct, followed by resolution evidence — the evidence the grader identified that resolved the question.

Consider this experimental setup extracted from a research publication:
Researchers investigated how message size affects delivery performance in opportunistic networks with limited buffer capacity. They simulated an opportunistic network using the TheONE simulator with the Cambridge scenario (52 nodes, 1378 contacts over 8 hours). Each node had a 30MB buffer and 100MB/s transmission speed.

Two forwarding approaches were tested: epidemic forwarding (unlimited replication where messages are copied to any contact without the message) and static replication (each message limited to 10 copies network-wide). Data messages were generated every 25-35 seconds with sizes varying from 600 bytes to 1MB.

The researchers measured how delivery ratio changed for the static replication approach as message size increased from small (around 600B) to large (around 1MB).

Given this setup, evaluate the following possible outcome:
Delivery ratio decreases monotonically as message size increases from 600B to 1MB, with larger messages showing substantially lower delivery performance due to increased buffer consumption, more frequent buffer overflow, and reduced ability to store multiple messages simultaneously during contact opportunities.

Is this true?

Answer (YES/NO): NO